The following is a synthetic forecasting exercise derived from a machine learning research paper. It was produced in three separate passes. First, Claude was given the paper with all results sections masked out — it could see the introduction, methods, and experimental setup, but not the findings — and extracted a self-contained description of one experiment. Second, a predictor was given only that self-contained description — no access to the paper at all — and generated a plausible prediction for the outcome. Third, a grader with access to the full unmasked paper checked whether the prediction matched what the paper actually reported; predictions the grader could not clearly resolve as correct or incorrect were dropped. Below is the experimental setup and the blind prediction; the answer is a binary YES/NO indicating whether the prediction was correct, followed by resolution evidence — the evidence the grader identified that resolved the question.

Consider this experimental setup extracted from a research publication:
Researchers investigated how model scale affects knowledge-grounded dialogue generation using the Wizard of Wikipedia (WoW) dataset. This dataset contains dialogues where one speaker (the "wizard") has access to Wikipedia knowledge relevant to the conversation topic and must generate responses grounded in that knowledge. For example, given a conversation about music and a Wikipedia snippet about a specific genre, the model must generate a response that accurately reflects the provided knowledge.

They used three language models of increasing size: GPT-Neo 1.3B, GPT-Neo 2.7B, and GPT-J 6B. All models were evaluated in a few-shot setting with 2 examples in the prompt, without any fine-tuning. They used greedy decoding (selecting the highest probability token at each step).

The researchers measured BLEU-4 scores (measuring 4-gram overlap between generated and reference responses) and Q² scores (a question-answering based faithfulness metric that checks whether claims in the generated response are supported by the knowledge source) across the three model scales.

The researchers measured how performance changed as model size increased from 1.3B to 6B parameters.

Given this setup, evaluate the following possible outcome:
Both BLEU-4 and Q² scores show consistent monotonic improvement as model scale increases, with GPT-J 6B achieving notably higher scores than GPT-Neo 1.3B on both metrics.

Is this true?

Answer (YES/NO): NO